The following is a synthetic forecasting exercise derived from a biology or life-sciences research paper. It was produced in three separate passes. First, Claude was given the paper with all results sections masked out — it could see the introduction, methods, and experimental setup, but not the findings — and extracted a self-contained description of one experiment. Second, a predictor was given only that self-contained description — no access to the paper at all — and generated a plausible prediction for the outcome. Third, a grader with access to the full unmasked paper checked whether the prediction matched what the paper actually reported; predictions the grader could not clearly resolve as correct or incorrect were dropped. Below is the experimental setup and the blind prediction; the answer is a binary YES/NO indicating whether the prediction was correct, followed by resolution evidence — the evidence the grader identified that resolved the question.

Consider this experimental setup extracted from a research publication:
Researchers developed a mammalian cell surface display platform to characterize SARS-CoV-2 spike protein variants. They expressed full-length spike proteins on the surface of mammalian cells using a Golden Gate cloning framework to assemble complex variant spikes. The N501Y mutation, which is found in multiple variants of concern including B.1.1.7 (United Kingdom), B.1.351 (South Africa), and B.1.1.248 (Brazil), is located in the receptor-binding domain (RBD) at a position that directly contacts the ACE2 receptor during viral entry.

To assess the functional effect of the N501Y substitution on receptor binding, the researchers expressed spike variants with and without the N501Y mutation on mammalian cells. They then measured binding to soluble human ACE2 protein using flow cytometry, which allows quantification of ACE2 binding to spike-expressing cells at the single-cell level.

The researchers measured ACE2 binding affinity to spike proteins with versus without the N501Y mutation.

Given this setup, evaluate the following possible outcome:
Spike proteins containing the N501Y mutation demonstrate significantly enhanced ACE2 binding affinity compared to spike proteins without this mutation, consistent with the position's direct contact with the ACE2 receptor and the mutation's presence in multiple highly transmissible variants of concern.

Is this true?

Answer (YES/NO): YES